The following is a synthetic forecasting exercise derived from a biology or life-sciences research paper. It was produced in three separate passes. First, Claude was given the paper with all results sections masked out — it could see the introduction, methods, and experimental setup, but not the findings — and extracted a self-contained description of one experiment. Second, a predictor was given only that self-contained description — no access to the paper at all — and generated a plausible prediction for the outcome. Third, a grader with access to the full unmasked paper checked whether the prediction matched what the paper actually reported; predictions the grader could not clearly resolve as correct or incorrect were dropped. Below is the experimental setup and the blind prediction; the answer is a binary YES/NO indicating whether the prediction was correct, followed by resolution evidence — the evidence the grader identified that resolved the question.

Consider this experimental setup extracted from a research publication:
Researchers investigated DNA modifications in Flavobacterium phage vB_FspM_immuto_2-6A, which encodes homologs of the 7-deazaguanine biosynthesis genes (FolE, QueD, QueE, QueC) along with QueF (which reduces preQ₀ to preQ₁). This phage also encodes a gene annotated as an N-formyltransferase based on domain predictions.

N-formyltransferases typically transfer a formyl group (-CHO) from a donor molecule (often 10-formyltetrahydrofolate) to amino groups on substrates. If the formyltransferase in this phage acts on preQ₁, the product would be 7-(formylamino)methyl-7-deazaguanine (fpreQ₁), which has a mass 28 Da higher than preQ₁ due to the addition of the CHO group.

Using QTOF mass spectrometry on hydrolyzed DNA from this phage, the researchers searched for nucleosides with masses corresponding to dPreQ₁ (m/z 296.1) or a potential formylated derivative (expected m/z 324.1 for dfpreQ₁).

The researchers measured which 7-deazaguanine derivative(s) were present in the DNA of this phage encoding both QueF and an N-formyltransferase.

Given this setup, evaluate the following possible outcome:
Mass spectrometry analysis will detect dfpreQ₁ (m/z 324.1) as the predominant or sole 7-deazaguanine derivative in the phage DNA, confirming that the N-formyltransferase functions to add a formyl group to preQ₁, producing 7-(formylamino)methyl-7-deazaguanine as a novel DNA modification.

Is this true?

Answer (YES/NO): YES